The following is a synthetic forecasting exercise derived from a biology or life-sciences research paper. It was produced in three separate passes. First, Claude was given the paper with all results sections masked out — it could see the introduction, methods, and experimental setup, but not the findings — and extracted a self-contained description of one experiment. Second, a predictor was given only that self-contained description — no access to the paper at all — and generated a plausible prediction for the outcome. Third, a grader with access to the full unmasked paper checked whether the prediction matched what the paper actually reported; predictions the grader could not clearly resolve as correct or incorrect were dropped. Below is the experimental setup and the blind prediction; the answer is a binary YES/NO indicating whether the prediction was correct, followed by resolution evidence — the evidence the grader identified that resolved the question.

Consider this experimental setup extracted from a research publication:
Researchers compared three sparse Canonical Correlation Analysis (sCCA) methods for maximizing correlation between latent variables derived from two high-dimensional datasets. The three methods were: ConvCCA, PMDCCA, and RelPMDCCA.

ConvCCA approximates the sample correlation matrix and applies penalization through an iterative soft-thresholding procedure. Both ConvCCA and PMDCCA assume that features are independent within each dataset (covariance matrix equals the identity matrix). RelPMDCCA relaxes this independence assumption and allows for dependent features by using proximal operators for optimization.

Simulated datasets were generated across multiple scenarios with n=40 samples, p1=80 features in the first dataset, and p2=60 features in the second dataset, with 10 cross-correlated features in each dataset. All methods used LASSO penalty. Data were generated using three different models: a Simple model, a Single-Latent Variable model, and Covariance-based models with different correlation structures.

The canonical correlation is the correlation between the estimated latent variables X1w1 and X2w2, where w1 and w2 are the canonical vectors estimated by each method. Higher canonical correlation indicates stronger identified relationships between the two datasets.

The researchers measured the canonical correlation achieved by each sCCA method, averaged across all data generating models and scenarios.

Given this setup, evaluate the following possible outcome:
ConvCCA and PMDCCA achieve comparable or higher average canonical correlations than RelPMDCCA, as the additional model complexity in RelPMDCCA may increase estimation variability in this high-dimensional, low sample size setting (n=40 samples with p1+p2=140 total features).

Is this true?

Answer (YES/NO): NO